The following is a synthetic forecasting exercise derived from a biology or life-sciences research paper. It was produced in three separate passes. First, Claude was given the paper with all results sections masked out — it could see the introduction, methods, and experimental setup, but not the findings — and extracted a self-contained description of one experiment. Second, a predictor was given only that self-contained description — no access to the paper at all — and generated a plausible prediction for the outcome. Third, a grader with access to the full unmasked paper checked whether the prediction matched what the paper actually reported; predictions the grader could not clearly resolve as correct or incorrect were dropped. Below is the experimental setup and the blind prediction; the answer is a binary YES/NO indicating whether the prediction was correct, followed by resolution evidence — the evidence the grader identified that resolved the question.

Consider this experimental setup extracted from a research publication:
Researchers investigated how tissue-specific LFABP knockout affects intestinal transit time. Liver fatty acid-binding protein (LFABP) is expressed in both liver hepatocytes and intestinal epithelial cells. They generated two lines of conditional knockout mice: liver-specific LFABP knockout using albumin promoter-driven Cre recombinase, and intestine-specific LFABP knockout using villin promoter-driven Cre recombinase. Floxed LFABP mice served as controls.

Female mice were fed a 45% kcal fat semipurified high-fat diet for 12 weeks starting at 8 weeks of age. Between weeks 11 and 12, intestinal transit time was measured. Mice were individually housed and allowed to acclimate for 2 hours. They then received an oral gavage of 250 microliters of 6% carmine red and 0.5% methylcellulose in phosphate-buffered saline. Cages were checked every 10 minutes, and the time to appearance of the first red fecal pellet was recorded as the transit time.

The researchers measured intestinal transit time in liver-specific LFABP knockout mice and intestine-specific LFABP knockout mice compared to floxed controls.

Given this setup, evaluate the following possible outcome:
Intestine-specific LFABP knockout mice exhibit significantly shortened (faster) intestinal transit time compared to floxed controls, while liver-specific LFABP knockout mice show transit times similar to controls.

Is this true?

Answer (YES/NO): NO